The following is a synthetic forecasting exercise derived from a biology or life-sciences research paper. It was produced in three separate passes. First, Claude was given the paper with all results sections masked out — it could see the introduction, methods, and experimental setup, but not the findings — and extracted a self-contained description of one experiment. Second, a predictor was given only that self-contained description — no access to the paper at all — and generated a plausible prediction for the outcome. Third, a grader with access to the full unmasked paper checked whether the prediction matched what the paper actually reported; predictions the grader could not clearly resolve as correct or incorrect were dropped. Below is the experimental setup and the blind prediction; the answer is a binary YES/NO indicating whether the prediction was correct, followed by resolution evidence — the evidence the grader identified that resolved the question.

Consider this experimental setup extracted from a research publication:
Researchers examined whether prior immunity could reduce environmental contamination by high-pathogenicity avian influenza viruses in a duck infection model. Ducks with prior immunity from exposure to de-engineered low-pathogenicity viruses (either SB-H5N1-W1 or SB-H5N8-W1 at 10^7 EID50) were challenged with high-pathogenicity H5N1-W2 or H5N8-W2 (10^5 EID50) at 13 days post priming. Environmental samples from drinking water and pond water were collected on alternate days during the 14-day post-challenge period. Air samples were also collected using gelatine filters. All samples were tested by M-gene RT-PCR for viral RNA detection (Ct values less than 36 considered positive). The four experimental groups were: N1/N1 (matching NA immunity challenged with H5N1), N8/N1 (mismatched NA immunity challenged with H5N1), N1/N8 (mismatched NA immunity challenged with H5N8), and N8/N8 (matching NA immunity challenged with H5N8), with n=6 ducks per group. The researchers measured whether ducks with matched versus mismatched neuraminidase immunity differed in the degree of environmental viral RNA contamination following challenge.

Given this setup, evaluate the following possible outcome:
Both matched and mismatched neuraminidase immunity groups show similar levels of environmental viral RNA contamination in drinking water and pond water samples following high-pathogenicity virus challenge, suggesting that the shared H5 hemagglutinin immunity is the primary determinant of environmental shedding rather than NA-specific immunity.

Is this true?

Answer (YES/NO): NO